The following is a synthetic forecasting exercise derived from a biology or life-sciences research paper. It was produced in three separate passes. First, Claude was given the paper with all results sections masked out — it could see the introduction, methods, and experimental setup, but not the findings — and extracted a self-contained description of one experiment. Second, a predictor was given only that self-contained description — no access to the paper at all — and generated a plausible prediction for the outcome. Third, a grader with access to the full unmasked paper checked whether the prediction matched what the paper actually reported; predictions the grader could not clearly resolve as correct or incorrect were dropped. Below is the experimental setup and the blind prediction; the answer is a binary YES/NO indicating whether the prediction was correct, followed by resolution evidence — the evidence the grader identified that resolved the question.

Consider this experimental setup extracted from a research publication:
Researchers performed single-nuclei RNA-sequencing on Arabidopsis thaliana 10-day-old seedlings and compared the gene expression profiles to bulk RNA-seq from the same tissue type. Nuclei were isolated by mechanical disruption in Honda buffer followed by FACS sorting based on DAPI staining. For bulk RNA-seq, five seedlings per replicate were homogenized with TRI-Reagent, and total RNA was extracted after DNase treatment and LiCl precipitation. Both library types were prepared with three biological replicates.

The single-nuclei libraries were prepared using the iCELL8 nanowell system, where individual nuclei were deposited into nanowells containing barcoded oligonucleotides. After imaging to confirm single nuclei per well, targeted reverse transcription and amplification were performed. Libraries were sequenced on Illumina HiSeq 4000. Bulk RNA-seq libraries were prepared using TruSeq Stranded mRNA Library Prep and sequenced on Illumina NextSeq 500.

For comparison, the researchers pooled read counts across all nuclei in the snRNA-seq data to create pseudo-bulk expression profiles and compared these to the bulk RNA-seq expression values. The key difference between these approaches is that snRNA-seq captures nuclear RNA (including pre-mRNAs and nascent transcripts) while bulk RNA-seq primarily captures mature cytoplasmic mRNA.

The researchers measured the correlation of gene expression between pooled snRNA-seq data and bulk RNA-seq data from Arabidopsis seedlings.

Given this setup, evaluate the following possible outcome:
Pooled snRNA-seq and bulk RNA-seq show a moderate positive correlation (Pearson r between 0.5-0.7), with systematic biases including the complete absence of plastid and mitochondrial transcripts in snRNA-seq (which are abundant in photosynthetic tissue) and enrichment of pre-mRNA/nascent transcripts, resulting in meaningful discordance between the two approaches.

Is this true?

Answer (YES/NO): NO